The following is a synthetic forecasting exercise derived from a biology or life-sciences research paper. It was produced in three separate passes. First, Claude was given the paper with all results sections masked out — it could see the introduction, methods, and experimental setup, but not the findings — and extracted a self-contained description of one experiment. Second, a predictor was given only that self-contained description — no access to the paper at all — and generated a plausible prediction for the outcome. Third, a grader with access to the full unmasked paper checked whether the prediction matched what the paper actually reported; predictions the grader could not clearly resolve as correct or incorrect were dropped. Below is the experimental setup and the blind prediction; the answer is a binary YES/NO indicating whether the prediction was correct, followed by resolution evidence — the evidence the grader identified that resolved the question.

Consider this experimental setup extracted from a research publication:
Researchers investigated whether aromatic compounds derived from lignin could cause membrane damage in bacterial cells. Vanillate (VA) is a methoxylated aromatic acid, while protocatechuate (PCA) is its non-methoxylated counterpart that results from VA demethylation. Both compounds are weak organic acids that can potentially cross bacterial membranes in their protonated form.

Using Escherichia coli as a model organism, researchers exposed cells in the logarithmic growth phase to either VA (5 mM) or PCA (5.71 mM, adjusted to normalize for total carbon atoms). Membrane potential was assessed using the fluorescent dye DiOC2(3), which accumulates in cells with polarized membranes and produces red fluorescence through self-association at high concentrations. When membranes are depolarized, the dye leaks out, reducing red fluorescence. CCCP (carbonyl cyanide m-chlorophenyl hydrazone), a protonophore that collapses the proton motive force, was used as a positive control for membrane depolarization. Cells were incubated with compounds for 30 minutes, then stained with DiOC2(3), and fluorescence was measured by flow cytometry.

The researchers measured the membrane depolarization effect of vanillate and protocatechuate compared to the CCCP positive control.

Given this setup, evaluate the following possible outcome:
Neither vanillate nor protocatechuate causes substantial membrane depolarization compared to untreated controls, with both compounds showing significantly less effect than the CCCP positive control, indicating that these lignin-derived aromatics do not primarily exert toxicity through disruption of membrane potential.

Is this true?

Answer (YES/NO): NO